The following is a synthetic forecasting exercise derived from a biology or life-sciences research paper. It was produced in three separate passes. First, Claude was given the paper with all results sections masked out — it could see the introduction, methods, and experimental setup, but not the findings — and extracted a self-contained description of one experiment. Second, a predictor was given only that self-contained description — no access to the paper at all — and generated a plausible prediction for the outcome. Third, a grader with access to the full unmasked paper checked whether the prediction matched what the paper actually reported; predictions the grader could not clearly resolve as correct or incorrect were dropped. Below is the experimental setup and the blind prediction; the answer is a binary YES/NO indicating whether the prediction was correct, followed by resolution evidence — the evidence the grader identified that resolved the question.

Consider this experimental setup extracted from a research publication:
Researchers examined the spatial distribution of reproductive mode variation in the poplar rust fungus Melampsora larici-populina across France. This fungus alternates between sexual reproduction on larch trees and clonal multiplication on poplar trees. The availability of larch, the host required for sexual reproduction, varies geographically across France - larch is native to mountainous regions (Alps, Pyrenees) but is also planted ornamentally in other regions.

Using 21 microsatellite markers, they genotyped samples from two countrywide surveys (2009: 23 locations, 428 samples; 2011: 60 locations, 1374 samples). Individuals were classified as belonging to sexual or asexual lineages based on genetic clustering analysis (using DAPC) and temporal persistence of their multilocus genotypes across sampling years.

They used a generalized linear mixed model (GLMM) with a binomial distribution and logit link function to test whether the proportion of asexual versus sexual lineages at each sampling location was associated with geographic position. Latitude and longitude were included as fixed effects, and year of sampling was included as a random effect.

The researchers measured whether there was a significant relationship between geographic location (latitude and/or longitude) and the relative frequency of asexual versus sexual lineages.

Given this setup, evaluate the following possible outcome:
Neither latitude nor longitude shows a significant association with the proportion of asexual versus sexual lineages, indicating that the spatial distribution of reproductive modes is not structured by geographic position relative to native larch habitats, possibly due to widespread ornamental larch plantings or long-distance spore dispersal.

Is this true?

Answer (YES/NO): NO